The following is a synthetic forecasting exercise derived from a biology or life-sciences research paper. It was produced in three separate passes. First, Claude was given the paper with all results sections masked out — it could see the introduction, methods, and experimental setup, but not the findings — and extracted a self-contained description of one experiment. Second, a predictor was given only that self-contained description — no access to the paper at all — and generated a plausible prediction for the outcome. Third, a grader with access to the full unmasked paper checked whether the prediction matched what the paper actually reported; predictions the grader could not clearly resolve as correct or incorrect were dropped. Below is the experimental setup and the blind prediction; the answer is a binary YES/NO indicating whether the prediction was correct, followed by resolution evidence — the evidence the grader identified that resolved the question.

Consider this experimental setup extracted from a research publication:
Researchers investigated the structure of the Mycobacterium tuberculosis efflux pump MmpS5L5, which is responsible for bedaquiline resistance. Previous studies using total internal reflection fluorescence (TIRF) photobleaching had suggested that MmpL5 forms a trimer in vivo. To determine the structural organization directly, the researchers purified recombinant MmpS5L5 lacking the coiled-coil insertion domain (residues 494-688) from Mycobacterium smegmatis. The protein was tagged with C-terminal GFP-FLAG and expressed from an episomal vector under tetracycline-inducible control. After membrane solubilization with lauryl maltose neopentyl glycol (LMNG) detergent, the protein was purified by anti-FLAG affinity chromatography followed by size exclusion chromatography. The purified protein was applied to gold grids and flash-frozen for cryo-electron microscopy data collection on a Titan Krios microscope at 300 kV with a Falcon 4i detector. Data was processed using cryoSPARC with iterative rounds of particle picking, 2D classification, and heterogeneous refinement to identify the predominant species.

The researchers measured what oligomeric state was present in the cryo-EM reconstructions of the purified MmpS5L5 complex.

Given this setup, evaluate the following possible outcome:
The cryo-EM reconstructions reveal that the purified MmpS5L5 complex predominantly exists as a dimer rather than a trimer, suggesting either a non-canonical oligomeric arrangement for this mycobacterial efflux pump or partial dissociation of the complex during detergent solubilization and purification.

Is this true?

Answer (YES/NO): NO